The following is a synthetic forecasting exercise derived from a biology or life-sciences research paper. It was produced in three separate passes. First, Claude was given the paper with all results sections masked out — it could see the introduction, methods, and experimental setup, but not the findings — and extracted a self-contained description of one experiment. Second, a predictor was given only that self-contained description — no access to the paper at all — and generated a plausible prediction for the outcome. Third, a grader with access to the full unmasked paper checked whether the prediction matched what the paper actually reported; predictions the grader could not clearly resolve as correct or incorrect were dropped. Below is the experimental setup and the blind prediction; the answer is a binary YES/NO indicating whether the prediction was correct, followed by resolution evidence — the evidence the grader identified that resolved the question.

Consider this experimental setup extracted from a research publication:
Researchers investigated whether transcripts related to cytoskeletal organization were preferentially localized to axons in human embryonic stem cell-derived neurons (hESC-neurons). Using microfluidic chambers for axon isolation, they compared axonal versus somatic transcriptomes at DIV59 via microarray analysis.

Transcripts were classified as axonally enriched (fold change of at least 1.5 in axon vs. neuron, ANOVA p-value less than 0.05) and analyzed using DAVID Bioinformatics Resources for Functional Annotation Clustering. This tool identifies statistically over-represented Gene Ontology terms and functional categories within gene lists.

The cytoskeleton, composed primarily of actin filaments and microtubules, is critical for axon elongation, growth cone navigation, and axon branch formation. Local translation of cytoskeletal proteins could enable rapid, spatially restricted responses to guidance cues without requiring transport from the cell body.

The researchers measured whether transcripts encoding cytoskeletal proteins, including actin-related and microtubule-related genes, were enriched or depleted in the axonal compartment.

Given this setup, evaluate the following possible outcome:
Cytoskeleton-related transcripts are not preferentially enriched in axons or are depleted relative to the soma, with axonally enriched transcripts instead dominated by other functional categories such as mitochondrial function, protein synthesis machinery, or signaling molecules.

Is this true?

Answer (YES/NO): NO